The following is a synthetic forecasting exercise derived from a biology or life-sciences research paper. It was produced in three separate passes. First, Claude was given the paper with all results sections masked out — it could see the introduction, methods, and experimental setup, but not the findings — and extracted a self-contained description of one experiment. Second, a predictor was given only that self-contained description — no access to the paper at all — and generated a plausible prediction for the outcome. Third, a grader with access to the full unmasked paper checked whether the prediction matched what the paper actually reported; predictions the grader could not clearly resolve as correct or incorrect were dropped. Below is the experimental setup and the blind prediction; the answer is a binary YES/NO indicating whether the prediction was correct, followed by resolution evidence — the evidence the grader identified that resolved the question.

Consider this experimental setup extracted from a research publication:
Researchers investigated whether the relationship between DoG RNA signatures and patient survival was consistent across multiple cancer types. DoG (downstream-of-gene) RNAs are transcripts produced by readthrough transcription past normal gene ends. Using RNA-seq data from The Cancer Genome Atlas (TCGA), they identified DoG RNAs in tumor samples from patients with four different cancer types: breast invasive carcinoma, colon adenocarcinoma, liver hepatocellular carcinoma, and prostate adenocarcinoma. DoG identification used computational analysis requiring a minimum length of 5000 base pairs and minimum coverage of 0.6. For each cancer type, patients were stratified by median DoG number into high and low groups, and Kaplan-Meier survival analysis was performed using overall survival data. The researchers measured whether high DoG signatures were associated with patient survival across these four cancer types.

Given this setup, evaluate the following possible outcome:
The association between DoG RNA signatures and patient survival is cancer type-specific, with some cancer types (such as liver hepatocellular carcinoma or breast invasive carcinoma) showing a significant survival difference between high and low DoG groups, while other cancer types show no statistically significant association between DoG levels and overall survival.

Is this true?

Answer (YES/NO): NO